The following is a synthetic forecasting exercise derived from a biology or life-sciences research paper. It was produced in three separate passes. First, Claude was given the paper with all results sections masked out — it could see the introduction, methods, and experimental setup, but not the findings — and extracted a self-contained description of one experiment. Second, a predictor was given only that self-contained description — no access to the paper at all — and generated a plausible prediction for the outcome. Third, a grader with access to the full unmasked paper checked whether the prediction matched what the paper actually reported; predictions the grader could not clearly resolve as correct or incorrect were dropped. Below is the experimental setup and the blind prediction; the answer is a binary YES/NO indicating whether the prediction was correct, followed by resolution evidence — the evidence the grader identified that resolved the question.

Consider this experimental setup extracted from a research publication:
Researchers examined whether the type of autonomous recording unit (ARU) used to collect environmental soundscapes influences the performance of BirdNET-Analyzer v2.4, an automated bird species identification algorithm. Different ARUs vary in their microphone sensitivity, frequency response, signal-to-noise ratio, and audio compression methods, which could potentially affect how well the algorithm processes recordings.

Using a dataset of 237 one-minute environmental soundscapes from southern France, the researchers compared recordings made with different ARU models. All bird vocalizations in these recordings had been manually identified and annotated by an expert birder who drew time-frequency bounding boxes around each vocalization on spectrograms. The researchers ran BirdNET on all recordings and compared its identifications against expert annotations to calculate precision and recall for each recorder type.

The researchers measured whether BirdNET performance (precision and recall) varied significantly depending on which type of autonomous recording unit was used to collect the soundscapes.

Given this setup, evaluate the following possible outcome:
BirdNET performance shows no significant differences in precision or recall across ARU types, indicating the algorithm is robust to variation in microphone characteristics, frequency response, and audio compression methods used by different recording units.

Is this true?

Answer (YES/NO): YES